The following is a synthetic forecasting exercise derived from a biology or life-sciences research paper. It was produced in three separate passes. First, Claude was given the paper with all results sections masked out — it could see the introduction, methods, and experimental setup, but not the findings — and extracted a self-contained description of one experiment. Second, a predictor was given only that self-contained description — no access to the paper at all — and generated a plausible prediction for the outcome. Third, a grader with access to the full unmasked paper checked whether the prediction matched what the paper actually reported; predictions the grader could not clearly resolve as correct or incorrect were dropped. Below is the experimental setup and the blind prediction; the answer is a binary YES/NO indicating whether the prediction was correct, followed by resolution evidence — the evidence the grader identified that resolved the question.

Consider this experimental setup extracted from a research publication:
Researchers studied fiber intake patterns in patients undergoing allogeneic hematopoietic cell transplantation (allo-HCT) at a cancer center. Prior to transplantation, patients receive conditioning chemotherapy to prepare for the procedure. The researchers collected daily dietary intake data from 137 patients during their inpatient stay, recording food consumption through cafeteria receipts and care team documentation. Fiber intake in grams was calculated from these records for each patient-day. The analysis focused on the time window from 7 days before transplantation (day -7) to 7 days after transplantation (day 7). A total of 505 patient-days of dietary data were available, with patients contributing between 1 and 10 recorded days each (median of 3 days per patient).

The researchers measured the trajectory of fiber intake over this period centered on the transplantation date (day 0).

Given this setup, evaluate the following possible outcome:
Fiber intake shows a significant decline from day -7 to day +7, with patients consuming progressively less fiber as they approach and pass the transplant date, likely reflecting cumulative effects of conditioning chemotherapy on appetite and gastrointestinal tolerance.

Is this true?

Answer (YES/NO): NO